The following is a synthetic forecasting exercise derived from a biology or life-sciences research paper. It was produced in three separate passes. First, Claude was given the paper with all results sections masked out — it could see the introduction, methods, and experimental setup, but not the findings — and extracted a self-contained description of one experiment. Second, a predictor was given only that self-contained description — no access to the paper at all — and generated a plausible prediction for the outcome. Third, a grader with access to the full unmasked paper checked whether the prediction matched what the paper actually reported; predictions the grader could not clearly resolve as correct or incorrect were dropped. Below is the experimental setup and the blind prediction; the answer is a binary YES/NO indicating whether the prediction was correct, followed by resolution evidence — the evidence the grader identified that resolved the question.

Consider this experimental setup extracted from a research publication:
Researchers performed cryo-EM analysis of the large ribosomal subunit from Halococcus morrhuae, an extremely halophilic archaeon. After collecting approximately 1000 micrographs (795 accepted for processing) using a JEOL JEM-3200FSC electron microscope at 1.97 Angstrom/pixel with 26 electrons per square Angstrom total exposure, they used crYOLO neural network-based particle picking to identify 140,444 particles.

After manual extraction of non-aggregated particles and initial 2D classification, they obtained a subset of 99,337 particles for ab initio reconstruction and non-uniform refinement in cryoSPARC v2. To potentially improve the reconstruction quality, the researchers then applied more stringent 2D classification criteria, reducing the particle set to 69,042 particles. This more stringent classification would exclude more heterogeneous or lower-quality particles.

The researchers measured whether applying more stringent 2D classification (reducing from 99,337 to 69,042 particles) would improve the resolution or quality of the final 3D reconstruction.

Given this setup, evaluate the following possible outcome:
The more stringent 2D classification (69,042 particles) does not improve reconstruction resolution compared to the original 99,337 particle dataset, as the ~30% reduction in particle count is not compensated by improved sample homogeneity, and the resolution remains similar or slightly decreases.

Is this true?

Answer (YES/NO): YES